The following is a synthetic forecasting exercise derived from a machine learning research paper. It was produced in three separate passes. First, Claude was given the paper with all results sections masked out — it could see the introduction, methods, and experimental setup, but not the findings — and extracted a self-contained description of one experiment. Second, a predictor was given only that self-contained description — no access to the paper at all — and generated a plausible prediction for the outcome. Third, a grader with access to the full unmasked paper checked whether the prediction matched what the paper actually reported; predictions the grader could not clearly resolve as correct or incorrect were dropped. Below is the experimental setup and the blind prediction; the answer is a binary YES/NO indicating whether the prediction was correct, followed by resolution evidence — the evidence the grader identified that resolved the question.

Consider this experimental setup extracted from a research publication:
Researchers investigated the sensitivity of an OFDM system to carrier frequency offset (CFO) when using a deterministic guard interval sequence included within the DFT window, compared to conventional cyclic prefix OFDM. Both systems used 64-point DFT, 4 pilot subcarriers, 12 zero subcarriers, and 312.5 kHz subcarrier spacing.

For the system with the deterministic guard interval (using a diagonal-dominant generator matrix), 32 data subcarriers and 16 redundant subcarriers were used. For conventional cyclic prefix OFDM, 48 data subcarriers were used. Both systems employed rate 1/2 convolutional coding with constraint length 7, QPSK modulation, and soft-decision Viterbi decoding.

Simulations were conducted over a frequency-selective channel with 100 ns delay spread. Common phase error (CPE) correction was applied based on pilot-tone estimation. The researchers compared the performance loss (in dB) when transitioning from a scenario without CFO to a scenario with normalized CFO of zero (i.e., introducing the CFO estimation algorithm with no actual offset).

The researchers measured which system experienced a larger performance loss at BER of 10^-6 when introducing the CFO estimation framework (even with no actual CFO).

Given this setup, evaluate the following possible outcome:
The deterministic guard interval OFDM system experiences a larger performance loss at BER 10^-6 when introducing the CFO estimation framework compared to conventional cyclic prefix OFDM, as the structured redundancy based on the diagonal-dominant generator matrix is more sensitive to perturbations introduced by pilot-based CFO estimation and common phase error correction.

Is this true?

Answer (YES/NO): YES